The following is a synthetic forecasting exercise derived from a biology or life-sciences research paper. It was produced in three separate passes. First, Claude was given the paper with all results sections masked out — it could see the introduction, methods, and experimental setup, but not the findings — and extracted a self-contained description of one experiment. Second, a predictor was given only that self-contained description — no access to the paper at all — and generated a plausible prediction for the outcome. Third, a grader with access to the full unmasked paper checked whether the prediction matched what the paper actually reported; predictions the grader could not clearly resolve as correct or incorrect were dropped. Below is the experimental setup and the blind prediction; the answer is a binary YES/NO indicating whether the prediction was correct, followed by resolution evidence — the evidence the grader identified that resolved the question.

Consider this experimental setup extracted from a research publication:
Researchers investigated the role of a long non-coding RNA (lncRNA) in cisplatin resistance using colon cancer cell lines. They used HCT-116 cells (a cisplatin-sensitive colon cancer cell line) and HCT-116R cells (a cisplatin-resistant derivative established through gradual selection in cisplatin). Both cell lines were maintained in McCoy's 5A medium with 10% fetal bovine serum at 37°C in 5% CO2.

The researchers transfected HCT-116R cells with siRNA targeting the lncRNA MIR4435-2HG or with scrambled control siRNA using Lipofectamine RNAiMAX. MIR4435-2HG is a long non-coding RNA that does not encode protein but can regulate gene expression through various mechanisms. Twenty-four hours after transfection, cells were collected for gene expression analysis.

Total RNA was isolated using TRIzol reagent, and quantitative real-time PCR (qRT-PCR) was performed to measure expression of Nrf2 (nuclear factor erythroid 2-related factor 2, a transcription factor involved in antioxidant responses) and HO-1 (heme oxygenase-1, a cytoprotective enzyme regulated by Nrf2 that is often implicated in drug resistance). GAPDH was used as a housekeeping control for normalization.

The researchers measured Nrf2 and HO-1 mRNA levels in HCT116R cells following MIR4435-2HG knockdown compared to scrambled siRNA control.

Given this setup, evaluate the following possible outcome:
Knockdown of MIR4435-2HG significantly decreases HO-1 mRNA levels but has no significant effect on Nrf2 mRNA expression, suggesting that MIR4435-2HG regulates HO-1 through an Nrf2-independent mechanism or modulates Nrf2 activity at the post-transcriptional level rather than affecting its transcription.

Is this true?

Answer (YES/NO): NO